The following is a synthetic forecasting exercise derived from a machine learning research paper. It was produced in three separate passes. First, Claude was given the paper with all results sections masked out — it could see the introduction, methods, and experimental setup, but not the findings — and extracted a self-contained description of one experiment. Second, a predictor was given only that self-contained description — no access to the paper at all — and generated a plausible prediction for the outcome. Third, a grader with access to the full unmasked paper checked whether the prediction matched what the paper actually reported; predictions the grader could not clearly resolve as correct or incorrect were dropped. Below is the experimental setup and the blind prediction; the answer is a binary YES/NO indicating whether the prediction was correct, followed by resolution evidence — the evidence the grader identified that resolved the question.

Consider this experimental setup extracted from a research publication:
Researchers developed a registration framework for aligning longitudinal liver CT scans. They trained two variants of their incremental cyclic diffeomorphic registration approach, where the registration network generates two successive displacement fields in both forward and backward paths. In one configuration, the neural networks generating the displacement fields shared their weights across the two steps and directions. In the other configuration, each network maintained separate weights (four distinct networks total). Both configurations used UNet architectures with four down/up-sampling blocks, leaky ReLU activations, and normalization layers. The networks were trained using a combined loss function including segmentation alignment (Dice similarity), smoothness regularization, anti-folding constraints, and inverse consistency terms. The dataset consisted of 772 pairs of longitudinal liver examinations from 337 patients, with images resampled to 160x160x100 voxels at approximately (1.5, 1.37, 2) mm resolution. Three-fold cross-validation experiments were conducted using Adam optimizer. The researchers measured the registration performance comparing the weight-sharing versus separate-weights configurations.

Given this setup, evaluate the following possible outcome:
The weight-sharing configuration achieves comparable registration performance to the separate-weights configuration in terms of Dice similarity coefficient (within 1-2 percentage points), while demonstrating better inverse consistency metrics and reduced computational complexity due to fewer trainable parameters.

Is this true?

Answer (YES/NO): NO